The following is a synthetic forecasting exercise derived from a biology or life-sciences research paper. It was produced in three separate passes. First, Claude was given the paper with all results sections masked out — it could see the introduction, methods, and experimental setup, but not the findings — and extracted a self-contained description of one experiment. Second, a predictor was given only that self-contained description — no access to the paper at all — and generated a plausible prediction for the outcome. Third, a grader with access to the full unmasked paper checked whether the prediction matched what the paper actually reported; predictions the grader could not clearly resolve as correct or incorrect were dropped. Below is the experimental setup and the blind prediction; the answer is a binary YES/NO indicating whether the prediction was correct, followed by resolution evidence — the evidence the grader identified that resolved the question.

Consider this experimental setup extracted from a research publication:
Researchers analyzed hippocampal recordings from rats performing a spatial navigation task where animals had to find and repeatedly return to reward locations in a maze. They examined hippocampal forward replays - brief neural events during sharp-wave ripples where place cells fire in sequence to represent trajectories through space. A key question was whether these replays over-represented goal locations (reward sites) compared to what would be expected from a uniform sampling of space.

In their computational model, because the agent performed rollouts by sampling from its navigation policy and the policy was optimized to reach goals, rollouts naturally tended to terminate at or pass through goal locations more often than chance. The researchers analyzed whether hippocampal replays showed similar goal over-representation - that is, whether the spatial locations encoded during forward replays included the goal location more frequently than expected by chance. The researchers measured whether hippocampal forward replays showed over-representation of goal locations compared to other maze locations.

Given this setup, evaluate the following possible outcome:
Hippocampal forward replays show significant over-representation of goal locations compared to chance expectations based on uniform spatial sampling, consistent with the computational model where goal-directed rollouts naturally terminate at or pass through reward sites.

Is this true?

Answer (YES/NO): YES